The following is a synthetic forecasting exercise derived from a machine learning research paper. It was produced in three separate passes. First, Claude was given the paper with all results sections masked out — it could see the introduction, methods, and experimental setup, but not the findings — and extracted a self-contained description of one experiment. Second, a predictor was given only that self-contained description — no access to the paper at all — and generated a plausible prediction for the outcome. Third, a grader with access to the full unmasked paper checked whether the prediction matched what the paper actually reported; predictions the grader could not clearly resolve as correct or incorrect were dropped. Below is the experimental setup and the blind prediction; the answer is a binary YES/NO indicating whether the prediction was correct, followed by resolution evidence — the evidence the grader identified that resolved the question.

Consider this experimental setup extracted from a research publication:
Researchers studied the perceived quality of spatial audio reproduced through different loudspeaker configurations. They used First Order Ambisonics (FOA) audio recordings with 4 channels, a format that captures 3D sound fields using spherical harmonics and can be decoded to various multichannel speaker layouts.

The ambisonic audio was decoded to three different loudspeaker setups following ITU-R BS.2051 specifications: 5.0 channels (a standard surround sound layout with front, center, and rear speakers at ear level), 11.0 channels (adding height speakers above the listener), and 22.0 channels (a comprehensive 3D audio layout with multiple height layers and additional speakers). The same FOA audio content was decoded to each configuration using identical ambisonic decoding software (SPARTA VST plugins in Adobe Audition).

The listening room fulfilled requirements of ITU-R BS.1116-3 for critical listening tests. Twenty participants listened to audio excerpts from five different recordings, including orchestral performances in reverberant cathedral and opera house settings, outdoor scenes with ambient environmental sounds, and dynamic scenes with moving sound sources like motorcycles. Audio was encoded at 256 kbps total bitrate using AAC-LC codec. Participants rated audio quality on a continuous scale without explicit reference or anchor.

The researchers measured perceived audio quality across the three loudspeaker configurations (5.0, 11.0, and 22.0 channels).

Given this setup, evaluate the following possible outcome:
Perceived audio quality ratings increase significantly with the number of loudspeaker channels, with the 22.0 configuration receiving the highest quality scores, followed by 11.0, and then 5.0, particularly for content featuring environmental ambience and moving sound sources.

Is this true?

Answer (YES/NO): NO